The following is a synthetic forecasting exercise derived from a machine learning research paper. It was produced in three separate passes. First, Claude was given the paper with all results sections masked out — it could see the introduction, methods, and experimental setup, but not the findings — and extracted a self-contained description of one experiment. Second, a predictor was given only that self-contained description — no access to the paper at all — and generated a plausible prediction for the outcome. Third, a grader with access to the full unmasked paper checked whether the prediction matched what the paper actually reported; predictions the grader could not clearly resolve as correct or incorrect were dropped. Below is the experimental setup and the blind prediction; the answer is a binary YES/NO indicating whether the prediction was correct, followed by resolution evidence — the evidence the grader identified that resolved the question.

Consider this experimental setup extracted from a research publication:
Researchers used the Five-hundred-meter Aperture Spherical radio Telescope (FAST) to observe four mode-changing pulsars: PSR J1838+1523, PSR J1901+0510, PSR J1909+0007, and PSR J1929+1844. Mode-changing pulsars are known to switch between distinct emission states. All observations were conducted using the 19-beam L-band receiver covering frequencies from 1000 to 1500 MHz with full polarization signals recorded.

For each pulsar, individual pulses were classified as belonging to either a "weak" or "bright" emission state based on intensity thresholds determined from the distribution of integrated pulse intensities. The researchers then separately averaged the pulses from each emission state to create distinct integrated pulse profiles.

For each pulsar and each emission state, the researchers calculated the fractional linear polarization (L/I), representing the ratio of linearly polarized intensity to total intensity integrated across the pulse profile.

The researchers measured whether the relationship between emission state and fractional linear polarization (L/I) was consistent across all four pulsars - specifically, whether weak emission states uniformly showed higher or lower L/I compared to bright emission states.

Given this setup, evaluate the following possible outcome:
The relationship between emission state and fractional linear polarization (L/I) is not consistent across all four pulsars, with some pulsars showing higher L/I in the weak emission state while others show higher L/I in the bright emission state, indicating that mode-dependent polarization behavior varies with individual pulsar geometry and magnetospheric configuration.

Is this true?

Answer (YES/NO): YES